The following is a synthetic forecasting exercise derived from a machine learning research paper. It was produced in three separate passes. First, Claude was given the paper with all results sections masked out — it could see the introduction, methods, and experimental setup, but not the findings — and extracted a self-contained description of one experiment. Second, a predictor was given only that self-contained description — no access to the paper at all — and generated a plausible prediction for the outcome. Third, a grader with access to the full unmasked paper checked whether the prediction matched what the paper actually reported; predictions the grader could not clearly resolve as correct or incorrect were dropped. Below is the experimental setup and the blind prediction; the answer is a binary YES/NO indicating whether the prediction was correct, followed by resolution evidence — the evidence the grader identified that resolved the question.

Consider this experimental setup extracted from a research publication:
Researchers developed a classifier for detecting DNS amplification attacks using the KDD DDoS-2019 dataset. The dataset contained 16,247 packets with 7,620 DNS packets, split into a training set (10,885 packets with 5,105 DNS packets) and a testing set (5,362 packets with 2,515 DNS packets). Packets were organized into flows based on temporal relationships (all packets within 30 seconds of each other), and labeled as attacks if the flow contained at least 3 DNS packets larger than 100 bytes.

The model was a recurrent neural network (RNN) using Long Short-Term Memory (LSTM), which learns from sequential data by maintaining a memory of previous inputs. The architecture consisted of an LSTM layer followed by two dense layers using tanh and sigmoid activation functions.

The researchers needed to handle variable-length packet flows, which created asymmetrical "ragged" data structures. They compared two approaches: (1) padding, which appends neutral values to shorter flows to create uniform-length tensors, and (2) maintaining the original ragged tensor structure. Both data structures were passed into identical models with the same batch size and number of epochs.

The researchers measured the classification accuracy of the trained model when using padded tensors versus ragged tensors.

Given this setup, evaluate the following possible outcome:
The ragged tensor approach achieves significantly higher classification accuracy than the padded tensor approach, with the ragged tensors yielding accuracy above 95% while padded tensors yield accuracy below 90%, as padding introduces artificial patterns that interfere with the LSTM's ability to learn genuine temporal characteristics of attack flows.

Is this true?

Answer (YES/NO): NO